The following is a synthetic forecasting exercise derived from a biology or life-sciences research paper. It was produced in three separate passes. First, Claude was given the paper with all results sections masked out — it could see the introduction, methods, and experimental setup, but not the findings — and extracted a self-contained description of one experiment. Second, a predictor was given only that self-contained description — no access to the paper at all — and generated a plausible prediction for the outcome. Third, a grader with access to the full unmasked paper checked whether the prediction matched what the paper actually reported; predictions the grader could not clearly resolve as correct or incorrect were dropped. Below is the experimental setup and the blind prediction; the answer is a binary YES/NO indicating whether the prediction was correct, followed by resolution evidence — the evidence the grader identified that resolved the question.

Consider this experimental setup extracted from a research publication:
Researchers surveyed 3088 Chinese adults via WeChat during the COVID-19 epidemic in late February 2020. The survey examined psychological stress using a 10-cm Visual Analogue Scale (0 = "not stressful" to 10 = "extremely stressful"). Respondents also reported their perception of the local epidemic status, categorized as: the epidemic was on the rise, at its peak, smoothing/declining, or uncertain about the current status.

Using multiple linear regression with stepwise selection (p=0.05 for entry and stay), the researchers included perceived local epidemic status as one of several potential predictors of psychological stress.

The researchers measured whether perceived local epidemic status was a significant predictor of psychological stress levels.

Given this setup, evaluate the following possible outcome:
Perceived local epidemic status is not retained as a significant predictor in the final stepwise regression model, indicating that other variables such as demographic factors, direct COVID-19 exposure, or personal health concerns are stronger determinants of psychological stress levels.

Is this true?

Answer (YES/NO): YES